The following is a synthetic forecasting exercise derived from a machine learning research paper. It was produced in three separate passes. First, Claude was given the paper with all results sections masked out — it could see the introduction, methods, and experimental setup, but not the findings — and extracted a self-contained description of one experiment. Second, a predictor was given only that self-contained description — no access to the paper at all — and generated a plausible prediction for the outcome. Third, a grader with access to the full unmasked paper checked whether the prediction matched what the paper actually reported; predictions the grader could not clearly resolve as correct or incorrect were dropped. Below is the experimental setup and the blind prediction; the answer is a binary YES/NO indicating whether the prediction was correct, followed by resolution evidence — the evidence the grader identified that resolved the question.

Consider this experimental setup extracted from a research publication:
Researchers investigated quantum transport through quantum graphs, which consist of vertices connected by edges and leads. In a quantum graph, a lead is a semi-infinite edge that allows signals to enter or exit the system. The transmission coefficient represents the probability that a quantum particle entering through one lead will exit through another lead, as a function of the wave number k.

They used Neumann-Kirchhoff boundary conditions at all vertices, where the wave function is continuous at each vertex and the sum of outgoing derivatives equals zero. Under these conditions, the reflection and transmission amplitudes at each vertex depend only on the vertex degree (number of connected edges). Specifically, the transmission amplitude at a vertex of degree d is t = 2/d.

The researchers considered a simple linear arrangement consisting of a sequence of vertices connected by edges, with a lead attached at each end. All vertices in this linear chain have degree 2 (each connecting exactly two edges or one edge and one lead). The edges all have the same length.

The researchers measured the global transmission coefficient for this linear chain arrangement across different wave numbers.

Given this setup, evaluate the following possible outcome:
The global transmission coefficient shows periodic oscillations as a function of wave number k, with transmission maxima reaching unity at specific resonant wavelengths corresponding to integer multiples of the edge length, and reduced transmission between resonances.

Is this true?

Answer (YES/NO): NO